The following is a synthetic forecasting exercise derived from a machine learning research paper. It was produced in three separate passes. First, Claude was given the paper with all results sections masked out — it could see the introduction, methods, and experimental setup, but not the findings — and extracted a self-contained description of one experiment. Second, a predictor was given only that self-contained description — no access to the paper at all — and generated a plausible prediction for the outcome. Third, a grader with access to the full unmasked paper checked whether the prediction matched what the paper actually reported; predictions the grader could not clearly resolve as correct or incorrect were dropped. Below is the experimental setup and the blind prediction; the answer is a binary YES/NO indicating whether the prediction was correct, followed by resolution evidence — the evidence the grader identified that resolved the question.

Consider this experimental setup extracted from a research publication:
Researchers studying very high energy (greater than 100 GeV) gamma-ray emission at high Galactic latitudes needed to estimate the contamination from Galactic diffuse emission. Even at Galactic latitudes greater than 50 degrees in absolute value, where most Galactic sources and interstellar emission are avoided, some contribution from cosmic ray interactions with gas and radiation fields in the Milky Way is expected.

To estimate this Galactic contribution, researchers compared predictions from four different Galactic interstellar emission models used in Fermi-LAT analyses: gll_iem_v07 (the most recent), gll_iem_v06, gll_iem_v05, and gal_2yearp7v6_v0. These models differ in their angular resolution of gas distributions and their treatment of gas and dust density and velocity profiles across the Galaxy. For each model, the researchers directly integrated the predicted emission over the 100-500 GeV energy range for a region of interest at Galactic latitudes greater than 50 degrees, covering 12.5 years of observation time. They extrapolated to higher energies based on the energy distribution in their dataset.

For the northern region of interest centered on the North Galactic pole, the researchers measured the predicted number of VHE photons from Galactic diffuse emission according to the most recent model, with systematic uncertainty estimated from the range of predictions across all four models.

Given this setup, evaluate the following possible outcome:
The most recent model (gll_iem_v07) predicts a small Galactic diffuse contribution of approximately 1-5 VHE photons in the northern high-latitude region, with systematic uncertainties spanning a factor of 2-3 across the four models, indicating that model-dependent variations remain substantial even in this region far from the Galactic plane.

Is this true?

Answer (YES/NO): NO